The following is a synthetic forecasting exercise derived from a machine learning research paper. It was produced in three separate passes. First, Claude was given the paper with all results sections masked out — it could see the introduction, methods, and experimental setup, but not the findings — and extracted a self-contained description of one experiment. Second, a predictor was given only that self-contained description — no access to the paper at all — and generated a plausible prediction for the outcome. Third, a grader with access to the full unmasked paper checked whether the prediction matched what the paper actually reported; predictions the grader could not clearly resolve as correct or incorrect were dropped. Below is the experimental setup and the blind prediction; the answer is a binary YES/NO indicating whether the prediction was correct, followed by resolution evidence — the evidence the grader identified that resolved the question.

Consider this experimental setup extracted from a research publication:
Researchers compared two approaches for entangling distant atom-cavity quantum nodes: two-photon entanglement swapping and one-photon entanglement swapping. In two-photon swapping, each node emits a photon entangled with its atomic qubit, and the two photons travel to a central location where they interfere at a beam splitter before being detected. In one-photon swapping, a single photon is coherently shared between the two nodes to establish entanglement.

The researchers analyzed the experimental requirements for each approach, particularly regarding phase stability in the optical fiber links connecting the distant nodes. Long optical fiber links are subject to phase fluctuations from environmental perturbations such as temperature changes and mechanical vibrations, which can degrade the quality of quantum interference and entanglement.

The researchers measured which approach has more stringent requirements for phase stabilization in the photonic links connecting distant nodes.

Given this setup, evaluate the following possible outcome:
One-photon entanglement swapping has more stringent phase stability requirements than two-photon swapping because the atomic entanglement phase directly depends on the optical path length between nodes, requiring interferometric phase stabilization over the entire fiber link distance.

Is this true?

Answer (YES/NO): YES